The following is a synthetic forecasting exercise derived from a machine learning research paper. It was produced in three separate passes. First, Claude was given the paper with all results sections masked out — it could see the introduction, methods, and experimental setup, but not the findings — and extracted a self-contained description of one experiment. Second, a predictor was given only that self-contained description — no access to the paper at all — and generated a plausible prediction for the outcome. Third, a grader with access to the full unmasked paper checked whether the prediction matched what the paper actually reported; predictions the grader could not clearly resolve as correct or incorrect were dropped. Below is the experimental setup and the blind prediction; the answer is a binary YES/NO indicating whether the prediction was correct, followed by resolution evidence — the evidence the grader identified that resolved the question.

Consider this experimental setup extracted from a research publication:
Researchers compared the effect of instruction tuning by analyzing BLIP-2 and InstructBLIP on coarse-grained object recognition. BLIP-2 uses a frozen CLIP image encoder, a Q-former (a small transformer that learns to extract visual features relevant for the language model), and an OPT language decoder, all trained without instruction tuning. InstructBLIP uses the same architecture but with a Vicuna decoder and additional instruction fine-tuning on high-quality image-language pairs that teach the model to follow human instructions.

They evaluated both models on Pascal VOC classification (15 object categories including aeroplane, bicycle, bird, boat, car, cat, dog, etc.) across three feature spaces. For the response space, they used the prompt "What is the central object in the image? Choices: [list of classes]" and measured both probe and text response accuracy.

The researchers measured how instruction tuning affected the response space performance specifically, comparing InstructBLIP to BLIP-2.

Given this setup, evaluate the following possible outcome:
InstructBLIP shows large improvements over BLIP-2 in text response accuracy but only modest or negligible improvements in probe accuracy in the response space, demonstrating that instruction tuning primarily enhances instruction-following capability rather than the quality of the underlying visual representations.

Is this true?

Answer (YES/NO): NO